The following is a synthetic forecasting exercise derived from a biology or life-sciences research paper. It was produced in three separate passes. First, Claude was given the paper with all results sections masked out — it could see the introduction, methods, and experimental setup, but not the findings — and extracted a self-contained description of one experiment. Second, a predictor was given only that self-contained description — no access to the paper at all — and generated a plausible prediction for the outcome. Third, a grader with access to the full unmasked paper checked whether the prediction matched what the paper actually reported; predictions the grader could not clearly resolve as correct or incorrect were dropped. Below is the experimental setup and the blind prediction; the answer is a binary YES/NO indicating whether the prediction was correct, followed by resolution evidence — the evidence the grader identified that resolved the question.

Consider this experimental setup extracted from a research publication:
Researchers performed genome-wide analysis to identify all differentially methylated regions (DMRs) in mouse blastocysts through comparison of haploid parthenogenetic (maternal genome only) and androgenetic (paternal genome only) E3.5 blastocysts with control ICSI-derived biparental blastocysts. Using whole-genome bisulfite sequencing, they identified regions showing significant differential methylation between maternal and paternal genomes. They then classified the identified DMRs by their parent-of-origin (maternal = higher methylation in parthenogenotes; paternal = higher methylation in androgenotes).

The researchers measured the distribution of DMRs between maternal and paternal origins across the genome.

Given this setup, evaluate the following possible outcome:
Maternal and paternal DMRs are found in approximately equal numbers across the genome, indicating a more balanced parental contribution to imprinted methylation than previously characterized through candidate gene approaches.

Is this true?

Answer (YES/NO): NO